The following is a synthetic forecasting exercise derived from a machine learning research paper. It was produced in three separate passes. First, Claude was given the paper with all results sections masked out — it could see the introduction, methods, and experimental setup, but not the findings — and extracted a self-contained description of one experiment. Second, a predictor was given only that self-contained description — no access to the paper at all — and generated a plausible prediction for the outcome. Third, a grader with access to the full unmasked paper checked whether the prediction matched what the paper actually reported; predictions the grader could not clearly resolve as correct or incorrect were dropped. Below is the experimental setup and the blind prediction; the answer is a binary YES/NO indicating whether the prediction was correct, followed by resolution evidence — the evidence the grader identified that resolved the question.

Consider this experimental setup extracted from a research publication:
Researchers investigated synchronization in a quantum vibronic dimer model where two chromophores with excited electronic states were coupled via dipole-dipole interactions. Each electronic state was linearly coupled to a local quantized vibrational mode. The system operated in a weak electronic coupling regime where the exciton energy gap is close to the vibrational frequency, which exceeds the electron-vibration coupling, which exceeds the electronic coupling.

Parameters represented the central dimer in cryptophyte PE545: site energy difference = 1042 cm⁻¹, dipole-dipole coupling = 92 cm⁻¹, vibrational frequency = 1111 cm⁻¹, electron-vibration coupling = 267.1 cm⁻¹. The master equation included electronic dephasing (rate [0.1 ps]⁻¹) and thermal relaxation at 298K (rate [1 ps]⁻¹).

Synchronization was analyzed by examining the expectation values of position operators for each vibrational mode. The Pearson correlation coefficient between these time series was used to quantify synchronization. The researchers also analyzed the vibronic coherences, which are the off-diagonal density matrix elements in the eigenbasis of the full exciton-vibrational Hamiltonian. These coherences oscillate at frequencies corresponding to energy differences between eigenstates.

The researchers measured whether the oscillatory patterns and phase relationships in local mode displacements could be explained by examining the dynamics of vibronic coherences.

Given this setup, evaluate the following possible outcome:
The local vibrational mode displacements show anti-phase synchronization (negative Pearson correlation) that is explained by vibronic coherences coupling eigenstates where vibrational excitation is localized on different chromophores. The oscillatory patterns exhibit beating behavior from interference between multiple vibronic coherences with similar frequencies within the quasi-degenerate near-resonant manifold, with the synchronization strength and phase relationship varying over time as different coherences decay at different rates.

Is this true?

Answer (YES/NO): NO